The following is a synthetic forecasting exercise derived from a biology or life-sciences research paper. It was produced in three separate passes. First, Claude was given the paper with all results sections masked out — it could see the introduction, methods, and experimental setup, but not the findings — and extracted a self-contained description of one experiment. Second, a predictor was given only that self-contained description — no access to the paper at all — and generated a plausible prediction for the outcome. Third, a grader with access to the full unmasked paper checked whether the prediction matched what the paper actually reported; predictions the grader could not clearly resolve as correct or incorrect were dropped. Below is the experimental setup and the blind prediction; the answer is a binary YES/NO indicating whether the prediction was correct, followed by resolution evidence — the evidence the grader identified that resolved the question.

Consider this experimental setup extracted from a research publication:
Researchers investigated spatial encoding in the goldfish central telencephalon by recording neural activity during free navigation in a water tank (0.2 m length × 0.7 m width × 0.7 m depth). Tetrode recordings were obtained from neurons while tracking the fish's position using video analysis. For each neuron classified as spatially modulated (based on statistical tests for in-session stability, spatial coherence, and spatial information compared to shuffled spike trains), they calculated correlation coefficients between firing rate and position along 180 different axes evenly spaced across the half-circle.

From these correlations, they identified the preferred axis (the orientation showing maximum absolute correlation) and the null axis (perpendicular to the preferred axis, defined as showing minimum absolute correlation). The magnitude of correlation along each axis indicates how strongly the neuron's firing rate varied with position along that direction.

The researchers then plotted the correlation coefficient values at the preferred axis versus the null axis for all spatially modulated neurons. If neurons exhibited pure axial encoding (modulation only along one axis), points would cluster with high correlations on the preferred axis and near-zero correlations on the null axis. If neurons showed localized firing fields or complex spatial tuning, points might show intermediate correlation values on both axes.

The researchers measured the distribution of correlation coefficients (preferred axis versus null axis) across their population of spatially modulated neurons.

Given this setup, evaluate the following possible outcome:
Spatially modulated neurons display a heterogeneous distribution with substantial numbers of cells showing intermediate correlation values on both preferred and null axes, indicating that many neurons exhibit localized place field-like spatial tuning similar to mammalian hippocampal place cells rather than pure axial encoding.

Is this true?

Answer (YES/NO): NO